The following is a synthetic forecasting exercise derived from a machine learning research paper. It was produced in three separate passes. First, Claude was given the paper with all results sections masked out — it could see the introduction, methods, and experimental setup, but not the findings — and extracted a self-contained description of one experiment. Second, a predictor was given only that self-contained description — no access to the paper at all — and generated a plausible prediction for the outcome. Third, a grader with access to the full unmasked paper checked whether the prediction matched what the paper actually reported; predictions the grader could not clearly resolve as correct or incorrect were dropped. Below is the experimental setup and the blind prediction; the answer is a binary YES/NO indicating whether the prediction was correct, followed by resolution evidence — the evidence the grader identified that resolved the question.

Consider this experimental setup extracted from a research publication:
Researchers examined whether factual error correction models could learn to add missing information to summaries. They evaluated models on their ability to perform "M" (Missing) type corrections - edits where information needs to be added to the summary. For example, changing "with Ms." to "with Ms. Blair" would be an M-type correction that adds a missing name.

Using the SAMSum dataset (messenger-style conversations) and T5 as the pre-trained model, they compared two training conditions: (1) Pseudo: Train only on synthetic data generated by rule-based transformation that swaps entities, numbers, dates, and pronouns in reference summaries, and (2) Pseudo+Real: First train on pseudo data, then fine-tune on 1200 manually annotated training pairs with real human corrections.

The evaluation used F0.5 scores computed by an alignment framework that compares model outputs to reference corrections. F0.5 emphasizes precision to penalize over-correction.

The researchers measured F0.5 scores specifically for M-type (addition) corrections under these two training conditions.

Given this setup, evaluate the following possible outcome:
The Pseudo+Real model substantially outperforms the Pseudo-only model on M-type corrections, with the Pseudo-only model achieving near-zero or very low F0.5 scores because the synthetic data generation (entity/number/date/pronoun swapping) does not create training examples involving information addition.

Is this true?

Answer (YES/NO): NO